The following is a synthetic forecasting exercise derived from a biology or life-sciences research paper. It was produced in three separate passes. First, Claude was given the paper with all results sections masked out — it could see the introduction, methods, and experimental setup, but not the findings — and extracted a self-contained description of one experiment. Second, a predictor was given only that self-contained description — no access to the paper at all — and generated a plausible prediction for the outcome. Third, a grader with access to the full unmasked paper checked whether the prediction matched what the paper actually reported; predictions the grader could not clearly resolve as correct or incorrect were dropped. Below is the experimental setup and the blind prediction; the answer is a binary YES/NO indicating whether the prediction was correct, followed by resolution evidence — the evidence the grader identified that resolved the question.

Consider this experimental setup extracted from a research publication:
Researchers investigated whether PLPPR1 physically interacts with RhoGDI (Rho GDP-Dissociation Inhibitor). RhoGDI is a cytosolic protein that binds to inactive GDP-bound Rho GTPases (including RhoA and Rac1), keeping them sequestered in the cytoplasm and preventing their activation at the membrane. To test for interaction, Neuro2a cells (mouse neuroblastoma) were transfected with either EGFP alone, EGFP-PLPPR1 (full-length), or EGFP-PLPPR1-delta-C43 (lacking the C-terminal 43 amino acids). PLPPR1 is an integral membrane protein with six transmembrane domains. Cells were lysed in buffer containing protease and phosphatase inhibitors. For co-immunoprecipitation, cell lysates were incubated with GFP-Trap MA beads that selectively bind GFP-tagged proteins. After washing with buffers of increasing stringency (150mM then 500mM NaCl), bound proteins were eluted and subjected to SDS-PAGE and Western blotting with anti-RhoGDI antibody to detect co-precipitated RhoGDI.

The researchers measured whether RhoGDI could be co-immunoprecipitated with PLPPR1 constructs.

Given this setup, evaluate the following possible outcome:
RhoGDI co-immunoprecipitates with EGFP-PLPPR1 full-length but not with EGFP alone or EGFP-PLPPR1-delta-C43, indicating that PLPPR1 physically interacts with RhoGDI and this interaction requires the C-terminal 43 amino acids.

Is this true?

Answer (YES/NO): NO